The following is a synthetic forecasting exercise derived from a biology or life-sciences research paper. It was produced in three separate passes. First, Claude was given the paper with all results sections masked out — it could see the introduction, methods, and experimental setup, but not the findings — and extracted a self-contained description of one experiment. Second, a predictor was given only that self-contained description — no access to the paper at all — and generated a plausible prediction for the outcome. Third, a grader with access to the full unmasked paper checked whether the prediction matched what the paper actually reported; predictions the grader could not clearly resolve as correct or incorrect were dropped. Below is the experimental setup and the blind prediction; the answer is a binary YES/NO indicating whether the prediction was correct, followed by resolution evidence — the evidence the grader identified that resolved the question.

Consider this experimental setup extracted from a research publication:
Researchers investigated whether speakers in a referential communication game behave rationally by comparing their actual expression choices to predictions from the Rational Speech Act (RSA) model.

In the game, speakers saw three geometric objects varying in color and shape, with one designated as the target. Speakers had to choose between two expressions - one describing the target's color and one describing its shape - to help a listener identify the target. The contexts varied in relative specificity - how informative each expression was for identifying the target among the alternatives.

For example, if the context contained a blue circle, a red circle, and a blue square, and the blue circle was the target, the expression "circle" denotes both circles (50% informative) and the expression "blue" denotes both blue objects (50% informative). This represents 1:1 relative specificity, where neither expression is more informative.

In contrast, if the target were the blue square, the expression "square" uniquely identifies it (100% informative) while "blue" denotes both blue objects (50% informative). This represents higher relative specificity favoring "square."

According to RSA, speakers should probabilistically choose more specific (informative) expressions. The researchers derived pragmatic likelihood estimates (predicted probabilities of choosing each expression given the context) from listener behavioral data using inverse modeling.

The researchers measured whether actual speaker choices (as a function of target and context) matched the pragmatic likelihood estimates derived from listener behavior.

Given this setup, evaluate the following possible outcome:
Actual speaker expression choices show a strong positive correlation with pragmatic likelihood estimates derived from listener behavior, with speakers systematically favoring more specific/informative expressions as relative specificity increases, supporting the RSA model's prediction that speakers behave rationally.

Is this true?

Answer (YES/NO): YES